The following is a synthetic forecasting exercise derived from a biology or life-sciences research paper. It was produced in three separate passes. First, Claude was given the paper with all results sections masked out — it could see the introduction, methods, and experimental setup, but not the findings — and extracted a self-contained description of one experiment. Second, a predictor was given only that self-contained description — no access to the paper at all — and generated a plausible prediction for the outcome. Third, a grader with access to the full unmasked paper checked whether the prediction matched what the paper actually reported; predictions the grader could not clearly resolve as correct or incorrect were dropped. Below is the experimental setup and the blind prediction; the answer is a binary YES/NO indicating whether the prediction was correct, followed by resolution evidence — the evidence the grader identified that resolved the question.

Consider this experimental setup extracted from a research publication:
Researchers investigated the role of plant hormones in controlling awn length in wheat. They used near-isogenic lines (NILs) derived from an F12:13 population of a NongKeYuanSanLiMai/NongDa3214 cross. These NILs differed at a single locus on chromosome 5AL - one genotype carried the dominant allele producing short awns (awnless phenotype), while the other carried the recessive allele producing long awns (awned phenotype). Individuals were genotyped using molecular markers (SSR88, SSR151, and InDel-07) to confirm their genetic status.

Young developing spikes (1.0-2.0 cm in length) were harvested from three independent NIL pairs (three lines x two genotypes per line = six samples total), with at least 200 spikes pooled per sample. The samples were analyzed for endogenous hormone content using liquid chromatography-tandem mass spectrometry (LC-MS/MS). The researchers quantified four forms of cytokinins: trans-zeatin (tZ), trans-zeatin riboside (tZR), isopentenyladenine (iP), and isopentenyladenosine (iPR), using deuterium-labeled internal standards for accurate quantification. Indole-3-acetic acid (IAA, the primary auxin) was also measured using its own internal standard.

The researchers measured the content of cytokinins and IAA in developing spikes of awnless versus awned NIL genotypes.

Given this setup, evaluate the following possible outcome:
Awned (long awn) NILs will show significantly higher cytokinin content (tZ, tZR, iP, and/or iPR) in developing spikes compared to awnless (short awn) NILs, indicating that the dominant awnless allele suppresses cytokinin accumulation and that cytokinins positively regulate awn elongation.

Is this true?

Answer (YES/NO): YES